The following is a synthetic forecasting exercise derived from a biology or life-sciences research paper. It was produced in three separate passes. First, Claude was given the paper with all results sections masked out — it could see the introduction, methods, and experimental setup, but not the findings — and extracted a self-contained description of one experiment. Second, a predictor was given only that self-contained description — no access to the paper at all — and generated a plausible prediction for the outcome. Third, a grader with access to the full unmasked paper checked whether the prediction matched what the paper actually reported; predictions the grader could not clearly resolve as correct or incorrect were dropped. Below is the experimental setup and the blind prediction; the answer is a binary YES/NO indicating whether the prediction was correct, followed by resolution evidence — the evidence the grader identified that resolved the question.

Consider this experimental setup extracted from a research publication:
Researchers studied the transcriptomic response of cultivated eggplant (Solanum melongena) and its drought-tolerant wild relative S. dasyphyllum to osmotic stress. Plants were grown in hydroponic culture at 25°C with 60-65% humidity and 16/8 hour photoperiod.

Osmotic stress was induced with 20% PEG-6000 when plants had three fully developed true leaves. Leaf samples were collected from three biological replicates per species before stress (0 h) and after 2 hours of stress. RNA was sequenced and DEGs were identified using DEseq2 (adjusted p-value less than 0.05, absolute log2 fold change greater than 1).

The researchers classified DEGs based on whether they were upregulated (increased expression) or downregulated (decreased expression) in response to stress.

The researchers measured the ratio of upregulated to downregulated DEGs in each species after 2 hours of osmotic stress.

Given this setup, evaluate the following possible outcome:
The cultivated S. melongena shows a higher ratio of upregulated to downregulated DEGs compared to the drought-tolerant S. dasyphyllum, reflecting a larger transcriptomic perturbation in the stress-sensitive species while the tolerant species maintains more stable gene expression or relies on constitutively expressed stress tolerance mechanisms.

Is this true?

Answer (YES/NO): YES